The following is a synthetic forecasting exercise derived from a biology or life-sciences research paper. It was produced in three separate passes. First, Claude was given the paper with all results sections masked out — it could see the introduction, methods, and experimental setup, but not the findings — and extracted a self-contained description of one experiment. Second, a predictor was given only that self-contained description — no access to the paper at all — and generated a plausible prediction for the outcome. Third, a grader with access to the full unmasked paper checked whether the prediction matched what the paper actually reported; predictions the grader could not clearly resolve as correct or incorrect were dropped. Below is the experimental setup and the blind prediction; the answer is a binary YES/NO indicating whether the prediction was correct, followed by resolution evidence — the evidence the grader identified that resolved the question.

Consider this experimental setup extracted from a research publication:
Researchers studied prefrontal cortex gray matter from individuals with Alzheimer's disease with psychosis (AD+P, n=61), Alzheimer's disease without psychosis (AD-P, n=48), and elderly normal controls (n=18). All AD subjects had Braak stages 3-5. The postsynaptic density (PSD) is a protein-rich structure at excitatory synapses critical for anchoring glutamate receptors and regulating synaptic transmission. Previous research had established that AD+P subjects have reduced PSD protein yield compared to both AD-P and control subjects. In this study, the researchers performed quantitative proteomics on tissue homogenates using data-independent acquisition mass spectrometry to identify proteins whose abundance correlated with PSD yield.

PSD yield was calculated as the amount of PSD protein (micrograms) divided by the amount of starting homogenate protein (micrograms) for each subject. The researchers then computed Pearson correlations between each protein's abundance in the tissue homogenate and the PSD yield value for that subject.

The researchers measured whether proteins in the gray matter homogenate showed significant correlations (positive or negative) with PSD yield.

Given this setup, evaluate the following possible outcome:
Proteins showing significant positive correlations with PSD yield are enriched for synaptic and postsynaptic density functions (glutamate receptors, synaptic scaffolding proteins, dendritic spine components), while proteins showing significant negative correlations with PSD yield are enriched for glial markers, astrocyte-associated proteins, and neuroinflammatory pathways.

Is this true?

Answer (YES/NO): NO